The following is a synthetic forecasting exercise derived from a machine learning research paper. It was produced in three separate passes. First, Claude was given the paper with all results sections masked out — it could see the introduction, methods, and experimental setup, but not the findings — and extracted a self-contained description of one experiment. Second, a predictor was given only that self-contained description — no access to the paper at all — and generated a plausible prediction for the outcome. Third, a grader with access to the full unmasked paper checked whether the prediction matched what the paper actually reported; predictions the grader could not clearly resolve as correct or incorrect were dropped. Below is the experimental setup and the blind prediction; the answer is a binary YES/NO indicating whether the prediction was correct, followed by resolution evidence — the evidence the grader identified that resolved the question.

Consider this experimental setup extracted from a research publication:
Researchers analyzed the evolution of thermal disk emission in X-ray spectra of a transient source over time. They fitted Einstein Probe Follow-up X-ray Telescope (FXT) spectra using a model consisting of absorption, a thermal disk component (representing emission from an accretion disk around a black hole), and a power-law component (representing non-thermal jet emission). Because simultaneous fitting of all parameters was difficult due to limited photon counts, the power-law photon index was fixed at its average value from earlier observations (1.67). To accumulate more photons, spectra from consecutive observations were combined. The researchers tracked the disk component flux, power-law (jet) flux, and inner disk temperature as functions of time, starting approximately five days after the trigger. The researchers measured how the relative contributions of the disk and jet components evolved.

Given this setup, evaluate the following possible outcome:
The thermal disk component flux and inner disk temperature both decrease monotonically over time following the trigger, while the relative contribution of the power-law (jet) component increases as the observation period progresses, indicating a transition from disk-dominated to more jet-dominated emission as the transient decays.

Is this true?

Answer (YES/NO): NO